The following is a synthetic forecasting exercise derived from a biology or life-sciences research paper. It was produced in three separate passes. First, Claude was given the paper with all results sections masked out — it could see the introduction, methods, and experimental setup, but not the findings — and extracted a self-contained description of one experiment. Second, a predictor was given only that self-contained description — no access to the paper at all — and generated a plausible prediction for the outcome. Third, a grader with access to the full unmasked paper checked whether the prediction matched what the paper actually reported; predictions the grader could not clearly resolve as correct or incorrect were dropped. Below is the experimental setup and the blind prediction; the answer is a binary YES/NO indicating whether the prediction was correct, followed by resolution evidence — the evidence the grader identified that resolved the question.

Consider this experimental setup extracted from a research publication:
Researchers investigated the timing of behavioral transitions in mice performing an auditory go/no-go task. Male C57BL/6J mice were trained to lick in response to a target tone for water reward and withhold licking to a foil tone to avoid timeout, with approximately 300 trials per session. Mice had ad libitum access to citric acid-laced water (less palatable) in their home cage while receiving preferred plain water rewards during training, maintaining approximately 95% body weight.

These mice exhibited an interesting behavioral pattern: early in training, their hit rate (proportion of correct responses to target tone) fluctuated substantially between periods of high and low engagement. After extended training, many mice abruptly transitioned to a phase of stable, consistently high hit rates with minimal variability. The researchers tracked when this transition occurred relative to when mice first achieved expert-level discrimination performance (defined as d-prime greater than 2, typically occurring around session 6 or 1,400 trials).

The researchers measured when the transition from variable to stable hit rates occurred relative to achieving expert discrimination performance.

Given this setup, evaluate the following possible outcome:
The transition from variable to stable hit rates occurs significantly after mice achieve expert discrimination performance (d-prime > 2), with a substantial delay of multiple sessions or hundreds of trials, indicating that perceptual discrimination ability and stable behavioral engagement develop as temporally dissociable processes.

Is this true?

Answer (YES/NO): YES